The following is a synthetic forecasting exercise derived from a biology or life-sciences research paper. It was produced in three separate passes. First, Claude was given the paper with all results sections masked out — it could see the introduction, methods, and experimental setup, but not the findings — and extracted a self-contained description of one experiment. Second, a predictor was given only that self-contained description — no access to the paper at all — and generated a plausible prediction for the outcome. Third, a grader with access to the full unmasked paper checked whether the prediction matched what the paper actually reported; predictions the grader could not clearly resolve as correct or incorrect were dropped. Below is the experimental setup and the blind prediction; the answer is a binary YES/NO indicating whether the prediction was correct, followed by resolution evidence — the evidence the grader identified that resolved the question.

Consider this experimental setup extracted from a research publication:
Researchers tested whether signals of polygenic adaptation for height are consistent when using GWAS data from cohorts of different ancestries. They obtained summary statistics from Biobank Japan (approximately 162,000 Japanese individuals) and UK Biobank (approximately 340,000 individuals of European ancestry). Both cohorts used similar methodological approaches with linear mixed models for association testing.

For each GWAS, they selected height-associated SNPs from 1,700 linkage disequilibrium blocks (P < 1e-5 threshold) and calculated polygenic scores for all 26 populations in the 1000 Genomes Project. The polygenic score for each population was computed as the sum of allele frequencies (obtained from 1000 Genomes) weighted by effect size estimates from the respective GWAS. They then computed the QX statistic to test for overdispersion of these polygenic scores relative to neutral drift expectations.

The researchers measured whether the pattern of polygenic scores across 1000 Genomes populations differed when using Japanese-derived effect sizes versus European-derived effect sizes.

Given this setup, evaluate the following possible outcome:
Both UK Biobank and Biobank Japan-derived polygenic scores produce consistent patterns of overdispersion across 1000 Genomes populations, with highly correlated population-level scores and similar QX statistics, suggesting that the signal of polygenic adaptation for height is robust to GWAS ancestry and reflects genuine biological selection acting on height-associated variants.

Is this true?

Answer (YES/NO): NO